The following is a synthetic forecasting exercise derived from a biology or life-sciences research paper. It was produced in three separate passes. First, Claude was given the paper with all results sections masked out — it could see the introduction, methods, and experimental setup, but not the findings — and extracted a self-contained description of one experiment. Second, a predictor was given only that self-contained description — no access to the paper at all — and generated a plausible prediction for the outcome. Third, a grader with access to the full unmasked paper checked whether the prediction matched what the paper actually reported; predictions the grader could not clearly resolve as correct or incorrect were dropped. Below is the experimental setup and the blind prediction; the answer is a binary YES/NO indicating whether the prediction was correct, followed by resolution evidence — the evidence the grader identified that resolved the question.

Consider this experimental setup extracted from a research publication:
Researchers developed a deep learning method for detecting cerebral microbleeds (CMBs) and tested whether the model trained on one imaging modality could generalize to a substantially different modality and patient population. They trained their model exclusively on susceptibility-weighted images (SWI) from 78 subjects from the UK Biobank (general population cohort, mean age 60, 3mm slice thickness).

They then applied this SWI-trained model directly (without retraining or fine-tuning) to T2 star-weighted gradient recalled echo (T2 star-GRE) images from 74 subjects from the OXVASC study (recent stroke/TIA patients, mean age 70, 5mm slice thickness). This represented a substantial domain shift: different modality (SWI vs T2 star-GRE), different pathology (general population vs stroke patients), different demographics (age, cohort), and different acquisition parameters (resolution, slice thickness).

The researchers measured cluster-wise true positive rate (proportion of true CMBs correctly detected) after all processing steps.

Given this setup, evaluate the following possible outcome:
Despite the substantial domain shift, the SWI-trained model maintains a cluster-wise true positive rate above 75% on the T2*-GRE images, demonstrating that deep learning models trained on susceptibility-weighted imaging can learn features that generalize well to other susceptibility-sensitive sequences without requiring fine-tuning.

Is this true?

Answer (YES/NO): YES